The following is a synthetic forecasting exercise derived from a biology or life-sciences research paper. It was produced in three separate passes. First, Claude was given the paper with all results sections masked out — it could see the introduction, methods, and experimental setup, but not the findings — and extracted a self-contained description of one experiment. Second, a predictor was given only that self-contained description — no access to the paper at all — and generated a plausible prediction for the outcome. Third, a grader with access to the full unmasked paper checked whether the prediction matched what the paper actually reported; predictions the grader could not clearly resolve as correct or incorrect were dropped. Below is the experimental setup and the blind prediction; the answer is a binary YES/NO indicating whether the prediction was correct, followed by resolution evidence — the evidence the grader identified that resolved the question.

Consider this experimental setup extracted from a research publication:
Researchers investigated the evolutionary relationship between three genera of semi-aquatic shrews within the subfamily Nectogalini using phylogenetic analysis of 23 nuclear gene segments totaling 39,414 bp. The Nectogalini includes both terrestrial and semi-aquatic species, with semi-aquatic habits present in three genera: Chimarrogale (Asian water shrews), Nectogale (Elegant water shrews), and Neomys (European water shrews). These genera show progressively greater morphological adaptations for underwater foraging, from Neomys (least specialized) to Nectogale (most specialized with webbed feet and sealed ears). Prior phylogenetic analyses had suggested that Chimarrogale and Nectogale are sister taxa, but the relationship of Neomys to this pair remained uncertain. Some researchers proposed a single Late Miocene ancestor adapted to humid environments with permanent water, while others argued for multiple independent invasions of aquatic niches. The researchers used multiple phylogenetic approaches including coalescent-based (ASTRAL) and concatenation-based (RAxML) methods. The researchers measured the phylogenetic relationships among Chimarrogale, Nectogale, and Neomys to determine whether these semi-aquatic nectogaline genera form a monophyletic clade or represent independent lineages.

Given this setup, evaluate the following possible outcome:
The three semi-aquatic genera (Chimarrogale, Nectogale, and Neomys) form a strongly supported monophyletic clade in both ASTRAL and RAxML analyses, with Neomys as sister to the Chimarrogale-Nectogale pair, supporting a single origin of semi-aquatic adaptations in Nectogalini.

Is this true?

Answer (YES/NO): NO